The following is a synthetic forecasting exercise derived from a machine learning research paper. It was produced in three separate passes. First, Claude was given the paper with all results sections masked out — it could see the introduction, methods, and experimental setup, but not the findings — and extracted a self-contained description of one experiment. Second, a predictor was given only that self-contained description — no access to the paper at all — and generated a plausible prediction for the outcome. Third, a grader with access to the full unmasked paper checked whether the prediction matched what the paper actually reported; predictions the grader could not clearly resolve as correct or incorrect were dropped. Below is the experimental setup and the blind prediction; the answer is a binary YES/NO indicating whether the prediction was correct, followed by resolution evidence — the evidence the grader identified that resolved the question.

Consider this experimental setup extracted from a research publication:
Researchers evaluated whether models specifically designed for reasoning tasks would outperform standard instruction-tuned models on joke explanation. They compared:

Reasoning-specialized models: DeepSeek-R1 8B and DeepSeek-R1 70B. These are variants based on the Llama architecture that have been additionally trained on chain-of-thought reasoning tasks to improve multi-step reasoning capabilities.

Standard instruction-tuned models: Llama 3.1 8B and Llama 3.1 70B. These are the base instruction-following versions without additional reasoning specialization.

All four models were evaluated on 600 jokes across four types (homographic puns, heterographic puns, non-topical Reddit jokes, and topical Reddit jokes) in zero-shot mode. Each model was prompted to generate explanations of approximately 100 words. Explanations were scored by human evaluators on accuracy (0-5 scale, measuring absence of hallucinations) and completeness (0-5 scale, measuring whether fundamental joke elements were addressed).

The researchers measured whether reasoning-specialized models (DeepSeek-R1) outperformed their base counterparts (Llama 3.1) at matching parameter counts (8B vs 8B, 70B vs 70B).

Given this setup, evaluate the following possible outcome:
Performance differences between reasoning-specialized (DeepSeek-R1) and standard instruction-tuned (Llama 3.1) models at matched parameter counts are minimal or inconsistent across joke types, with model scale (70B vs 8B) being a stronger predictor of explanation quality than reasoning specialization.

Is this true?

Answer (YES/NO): NO